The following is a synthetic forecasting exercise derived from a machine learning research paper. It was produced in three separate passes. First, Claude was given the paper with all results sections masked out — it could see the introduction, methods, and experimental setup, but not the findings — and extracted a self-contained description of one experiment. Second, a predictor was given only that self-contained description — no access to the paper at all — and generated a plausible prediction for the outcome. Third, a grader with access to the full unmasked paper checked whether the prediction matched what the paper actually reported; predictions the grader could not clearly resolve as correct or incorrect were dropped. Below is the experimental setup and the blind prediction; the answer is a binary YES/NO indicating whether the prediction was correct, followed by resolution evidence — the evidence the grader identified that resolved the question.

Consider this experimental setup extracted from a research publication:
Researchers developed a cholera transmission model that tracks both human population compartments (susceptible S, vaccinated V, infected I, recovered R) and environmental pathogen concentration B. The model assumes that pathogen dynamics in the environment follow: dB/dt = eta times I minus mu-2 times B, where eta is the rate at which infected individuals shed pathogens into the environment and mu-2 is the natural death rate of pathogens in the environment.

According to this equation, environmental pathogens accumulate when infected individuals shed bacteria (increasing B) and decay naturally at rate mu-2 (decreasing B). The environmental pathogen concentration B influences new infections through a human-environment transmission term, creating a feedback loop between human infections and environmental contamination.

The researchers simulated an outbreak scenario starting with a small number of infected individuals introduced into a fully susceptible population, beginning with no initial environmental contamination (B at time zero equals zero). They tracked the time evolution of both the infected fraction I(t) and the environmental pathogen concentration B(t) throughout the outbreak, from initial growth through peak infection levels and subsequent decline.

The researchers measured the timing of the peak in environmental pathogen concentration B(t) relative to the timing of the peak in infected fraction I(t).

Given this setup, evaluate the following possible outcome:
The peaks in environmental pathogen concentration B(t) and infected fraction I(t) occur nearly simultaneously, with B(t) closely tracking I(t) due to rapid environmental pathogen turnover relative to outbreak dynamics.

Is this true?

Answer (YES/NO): YES